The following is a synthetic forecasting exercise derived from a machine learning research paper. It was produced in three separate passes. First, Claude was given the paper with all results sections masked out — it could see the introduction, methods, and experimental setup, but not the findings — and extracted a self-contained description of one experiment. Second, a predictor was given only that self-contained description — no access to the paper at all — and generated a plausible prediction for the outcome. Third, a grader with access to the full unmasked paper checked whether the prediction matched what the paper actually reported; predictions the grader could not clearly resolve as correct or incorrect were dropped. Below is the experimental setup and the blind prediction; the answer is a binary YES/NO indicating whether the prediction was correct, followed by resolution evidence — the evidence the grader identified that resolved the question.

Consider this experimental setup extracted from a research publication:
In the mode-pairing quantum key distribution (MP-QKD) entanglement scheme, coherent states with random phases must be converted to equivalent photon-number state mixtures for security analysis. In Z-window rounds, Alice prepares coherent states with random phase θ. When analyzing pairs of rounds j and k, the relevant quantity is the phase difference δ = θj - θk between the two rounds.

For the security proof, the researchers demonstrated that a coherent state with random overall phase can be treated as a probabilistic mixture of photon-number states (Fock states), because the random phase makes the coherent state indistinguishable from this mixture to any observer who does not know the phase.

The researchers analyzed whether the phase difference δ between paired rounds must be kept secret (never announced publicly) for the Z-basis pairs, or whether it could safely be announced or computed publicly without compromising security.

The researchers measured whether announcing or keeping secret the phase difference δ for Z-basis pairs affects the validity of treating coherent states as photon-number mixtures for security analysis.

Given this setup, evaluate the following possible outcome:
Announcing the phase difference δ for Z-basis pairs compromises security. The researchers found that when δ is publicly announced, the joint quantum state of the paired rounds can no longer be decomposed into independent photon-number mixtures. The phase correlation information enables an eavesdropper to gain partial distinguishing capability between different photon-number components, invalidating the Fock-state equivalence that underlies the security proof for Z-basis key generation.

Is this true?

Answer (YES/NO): NO